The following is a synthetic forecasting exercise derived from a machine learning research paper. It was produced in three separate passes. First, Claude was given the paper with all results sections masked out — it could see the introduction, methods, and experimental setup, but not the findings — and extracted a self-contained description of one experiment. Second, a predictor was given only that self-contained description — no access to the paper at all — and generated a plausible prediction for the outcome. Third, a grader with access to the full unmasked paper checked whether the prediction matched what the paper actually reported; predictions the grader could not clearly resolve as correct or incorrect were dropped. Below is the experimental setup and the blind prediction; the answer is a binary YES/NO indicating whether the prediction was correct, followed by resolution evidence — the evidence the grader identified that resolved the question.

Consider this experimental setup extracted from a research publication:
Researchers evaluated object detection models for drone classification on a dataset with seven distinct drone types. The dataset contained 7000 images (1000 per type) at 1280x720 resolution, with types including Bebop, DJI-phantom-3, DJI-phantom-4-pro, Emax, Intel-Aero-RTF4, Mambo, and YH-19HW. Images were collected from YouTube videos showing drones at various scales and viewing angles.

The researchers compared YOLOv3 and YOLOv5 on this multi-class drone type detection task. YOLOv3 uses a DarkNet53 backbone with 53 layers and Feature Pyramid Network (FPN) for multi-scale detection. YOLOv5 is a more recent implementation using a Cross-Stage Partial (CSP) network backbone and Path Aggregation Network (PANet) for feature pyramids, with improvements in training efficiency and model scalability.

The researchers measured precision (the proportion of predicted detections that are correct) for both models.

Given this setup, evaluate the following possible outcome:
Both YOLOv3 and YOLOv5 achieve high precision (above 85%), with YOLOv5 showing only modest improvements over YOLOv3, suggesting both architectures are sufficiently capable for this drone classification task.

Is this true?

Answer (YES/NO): NO